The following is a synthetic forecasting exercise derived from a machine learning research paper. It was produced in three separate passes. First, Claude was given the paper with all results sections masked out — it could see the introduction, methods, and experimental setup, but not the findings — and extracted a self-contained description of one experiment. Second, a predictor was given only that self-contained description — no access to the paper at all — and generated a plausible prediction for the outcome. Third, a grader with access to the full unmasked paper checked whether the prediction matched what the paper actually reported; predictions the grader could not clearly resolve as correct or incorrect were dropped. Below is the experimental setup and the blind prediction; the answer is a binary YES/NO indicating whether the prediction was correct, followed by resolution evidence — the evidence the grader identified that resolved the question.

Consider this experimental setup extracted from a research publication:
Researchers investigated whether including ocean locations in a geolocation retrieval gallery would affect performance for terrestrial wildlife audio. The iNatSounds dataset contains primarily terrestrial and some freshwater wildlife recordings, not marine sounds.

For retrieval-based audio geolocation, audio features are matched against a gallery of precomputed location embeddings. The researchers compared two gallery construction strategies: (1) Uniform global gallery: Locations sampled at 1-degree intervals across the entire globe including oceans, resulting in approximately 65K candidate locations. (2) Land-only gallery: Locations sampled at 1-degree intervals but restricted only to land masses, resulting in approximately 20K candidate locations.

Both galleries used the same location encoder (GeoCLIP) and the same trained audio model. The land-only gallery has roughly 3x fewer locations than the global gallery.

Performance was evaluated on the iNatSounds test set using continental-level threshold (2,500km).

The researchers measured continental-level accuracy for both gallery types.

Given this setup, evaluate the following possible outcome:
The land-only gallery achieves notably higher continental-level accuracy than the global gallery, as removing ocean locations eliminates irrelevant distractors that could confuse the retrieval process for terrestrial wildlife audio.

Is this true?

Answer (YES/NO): NO